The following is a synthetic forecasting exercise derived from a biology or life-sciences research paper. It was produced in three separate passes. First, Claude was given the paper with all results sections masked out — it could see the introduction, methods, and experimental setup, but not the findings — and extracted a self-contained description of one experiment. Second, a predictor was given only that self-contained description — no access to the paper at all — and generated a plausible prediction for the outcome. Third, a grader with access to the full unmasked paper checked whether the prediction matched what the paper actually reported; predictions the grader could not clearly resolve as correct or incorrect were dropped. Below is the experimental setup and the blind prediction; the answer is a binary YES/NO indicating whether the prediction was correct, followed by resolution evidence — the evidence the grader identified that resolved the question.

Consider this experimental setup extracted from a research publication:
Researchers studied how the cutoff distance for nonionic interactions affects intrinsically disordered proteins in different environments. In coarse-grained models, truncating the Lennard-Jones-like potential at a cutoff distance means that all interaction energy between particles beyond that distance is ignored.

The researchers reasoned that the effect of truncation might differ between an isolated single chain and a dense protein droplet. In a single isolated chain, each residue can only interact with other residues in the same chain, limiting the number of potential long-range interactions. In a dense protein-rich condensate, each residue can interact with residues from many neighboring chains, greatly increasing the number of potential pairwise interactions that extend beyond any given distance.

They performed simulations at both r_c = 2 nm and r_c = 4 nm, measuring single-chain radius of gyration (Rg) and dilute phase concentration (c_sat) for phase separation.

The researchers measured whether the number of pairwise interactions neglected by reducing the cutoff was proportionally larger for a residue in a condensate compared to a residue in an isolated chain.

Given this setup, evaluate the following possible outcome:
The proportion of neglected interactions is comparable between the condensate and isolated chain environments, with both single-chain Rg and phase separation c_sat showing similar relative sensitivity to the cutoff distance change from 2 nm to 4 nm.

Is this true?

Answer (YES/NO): NO